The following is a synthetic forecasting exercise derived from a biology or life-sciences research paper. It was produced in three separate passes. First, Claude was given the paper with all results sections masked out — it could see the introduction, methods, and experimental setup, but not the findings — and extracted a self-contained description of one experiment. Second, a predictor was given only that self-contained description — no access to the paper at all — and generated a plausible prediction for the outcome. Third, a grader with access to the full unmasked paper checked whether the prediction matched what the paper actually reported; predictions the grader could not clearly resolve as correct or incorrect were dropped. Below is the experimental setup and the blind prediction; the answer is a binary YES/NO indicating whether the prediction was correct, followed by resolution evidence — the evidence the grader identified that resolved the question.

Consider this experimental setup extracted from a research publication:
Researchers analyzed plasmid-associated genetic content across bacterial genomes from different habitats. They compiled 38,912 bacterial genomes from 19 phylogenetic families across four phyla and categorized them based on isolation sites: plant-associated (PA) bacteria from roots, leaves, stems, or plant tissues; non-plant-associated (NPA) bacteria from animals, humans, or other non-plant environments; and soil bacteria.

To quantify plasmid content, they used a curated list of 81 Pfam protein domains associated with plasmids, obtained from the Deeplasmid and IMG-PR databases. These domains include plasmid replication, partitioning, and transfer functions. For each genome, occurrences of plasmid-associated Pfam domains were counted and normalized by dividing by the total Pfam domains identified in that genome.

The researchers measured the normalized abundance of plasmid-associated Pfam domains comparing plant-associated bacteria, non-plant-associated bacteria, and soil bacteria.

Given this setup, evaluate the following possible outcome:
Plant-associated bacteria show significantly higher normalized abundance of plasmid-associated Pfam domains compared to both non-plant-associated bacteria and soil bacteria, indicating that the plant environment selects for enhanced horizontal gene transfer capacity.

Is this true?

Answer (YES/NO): NO